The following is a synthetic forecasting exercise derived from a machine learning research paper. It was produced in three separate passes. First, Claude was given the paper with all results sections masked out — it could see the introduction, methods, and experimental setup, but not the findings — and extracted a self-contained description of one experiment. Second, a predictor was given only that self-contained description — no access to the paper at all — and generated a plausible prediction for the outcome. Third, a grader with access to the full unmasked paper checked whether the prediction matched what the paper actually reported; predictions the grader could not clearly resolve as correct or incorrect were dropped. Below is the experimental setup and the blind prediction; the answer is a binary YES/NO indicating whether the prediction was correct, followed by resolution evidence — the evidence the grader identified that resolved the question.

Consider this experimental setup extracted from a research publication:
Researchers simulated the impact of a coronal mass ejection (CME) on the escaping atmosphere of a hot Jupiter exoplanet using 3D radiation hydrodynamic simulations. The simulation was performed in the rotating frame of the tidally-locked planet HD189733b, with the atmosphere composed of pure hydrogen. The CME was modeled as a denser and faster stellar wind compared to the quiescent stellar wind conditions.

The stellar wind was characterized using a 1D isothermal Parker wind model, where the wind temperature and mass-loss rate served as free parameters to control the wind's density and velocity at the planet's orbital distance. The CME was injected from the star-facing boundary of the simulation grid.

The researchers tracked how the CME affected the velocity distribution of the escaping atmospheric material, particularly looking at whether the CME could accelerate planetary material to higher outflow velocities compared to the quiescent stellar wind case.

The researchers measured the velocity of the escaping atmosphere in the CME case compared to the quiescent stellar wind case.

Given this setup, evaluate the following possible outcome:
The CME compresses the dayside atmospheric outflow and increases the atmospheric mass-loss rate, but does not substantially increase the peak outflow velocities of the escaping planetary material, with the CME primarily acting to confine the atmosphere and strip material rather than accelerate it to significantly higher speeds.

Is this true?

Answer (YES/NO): NO